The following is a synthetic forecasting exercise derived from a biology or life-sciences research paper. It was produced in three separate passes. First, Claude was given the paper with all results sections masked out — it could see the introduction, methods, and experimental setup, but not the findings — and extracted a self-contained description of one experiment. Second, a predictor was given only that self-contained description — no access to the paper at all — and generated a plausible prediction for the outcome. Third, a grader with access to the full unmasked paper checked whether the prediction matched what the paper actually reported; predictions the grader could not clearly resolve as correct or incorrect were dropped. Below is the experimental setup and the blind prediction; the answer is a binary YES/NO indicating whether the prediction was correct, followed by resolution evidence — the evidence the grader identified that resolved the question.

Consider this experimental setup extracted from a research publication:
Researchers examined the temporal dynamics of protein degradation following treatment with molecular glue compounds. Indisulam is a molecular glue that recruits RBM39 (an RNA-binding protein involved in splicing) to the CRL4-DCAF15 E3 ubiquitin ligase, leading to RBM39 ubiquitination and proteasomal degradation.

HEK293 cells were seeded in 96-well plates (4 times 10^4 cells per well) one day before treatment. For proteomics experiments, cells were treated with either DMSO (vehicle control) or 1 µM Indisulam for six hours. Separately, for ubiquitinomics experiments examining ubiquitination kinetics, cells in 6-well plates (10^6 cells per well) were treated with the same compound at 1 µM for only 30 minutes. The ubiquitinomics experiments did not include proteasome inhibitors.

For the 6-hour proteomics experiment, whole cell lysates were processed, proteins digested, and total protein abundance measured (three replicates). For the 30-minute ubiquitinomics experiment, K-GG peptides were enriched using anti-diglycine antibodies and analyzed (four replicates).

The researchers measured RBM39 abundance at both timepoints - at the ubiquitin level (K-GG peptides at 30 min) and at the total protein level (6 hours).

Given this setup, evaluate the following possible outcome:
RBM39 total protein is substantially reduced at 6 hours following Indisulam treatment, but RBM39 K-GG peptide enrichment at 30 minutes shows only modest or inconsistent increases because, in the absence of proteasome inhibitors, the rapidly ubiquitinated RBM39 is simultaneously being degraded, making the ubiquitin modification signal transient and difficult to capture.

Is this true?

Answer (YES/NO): NO